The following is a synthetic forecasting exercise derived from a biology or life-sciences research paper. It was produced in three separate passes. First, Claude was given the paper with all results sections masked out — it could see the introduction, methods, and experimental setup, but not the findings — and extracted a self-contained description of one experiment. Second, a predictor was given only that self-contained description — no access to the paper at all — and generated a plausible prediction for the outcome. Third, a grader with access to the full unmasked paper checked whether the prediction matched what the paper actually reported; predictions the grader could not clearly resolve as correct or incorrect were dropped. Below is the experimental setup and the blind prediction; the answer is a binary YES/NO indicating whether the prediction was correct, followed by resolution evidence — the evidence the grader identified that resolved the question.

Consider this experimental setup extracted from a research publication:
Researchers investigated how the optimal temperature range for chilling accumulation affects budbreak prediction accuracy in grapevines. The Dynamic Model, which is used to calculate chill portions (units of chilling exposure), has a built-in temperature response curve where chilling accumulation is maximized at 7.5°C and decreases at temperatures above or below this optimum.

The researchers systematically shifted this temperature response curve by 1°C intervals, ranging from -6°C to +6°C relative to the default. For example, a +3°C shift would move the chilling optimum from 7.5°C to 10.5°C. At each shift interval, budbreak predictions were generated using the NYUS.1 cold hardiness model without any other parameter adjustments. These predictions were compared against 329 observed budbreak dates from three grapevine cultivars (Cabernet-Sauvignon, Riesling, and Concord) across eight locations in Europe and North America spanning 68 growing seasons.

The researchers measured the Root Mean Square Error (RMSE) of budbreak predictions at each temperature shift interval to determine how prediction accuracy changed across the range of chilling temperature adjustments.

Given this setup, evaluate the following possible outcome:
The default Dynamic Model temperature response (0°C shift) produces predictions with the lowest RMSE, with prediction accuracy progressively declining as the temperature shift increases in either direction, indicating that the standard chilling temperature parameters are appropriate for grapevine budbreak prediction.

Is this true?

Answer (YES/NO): YES